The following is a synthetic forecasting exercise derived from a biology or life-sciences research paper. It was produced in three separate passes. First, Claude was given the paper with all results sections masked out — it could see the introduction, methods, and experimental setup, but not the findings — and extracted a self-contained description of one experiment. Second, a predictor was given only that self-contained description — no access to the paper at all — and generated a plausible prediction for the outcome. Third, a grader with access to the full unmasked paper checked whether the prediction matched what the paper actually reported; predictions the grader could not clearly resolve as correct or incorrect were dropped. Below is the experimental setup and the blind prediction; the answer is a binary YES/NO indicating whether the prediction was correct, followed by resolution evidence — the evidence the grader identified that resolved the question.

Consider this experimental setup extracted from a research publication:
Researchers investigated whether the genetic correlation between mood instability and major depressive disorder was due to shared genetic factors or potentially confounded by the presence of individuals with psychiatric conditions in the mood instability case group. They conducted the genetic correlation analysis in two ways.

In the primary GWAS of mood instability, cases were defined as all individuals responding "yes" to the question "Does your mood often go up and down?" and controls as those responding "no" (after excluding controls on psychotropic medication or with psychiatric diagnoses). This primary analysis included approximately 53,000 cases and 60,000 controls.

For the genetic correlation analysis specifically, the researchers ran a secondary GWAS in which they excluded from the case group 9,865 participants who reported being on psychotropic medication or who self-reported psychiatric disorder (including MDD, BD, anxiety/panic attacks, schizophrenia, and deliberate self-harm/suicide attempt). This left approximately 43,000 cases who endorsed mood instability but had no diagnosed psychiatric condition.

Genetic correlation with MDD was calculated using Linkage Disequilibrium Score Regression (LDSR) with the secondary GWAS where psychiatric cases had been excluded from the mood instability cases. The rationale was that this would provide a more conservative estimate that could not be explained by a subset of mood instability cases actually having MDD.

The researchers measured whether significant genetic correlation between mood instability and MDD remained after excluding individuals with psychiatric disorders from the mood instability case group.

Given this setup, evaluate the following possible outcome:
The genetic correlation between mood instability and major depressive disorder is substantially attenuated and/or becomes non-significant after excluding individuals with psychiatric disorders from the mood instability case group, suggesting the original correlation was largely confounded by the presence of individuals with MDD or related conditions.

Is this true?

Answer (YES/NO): NO